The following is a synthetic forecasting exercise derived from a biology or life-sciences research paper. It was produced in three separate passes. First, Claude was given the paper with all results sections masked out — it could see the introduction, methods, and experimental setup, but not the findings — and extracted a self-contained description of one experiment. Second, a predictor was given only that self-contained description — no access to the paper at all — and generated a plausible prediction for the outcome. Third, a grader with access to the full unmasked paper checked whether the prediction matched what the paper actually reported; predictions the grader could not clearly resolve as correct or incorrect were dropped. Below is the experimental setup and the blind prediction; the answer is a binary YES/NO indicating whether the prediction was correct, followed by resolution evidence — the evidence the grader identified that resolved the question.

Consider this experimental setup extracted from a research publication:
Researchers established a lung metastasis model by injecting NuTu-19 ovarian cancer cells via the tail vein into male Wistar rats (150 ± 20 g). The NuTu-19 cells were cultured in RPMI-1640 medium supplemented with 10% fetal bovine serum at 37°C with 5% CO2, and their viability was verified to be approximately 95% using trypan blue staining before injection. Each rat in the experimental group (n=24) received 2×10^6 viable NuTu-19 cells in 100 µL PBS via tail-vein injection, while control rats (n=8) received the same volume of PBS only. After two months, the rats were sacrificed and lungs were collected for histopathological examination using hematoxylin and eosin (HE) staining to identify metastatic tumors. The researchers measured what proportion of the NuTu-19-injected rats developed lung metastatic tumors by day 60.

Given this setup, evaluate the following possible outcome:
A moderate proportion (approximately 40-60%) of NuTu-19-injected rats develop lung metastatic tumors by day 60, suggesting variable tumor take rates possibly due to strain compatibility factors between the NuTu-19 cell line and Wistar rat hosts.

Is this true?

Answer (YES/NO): YES